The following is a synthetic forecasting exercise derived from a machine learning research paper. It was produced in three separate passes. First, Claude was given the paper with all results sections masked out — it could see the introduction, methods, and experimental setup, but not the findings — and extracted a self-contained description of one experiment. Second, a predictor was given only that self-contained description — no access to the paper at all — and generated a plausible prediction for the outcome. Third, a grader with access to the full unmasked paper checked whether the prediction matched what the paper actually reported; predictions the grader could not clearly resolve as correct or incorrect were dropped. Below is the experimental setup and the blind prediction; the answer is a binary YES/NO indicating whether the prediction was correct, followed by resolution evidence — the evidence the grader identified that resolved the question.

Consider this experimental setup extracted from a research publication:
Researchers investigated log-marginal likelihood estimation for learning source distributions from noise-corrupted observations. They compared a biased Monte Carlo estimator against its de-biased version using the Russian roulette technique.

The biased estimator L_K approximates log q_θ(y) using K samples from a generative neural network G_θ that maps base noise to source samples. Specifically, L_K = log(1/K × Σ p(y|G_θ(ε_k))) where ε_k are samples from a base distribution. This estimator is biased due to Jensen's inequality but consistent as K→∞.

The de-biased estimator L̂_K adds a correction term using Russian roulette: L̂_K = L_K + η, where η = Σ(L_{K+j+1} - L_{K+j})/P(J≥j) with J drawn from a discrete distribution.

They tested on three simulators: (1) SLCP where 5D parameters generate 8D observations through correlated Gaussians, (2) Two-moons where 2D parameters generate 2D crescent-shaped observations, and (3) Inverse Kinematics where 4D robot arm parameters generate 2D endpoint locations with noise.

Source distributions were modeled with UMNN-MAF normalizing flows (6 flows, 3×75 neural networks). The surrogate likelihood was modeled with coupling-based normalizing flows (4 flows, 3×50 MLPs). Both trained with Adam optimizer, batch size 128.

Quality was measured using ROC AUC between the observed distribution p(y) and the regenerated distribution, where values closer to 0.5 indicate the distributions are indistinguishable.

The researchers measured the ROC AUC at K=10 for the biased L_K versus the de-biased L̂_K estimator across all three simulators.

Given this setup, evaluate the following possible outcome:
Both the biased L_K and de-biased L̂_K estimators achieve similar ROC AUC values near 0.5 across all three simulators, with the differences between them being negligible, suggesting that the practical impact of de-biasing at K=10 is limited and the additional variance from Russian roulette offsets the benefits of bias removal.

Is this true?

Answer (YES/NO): NO